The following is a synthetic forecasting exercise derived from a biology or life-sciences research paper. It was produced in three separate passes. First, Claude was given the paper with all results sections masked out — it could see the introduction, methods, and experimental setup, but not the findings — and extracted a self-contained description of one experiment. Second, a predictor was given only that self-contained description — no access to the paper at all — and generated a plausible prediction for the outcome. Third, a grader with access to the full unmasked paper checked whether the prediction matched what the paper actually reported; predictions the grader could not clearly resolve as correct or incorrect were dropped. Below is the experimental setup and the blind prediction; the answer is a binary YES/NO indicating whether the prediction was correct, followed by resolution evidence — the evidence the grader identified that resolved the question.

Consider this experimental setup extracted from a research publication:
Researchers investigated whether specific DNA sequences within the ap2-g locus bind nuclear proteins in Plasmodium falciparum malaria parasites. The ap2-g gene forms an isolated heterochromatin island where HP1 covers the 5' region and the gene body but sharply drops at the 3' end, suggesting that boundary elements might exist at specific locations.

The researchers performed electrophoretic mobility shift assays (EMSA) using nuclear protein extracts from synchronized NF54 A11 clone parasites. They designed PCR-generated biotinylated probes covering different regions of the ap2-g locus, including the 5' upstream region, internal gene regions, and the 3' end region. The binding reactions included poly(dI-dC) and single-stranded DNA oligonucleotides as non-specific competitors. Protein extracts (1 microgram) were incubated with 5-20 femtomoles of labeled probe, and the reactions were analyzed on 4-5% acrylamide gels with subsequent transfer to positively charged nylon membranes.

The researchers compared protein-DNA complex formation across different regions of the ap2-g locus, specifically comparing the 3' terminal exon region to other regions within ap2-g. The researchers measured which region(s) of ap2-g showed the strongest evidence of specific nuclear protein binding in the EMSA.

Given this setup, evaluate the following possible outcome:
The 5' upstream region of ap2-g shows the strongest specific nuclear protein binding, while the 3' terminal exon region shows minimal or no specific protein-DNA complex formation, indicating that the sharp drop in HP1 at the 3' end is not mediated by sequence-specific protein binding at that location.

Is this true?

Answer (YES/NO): NO